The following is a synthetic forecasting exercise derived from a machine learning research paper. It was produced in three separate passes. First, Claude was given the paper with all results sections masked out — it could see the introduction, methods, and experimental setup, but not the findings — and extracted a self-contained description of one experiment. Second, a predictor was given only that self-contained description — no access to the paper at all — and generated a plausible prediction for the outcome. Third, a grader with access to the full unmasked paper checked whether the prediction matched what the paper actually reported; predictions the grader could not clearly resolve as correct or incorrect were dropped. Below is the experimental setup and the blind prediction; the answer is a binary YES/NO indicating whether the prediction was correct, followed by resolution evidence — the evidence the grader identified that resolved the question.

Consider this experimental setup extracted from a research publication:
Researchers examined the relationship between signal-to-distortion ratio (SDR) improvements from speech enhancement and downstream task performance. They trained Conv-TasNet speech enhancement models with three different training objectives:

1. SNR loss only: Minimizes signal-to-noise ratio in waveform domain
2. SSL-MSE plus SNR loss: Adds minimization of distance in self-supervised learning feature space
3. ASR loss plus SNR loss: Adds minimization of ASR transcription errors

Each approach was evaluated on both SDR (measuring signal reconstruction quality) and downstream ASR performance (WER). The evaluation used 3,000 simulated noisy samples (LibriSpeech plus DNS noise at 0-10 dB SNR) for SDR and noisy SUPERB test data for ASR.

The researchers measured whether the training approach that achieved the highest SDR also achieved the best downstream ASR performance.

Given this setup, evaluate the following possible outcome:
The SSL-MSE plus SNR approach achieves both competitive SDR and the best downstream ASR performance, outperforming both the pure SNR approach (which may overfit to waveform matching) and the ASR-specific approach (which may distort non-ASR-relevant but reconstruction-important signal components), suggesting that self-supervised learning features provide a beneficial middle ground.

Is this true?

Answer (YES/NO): YES